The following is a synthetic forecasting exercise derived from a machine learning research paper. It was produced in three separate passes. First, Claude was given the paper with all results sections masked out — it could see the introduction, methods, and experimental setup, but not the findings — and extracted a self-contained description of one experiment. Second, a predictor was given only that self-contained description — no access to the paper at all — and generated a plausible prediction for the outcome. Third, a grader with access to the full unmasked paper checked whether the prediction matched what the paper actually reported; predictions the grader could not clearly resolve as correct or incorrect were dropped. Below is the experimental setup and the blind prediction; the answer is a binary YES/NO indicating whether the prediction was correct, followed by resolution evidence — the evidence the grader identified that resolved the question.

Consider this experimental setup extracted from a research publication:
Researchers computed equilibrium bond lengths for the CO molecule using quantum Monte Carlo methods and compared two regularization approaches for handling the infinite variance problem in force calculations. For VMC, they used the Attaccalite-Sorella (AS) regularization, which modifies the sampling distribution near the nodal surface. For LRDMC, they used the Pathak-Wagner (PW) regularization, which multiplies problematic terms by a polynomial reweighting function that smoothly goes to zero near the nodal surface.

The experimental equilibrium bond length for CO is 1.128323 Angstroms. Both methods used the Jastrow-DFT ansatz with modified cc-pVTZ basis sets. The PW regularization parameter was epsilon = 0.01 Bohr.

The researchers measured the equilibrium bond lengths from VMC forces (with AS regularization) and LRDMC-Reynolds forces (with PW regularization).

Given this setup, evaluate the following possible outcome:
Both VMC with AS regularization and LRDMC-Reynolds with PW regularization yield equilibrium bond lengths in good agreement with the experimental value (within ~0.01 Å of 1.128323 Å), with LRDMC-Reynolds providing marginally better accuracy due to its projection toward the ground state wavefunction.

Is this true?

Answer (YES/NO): NO